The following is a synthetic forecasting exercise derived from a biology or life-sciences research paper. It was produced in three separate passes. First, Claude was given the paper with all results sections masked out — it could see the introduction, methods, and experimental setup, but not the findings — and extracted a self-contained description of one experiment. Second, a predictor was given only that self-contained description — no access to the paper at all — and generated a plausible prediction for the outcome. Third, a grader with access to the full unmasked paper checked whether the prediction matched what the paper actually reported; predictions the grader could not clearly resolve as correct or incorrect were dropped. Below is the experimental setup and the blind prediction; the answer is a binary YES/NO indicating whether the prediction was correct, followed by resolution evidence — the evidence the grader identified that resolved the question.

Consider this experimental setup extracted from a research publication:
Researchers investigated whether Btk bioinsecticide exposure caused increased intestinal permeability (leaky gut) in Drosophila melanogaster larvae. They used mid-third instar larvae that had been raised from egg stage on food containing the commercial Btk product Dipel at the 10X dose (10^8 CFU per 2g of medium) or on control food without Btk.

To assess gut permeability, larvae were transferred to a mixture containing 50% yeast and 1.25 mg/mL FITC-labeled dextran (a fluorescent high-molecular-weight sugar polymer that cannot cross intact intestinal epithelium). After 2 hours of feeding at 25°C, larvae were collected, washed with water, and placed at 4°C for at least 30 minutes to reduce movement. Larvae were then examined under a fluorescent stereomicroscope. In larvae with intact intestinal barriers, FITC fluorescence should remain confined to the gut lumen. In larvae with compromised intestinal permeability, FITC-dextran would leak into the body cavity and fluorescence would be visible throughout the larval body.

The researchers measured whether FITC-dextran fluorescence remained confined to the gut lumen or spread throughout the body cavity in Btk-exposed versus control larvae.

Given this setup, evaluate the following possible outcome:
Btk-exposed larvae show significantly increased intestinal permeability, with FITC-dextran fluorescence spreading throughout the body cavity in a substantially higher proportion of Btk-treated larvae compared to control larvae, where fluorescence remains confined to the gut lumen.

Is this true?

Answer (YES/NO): NO